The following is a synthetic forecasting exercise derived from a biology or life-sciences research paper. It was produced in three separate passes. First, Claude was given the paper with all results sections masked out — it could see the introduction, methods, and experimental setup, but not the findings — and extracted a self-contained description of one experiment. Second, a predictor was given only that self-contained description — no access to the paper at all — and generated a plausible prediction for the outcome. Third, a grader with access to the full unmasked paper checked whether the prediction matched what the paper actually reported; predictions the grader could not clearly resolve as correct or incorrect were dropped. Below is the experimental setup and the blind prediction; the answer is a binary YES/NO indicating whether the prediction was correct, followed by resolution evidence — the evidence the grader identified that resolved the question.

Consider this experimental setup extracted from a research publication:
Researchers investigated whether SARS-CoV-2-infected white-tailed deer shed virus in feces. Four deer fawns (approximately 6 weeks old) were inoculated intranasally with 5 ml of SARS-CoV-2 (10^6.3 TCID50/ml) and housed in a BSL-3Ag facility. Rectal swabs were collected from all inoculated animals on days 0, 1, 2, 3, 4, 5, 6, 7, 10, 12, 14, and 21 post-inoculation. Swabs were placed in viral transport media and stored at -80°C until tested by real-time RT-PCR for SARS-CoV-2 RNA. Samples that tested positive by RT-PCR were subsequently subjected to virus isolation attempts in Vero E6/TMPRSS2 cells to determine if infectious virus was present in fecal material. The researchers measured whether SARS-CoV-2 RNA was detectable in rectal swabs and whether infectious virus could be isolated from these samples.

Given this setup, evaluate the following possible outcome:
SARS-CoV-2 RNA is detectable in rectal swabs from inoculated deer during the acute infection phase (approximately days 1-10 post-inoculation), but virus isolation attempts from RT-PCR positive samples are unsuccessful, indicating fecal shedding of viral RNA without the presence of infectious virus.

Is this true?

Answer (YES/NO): NO